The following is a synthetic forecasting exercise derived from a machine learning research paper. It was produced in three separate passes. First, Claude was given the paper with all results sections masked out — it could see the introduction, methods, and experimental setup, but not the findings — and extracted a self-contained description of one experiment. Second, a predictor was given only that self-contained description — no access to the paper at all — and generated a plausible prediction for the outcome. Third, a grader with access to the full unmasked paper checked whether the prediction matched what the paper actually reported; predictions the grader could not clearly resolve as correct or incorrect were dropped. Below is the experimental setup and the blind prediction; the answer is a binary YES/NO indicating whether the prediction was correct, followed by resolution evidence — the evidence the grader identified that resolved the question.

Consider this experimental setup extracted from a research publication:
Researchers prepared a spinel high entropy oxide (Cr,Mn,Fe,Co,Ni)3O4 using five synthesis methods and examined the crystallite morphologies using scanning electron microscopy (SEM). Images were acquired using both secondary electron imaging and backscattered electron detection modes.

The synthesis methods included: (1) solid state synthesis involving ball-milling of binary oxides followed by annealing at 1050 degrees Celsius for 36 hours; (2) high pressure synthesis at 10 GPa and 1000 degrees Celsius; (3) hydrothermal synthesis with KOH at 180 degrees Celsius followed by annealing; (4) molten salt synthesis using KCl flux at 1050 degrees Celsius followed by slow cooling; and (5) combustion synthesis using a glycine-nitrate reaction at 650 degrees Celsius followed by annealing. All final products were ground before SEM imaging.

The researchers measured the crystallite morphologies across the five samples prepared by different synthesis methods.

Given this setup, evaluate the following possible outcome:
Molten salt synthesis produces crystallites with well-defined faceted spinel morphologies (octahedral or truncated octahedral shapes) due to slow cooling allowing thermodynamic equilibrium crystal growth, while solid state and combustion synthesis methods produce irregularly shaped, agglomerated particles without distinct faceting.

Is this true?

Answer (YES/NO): NO